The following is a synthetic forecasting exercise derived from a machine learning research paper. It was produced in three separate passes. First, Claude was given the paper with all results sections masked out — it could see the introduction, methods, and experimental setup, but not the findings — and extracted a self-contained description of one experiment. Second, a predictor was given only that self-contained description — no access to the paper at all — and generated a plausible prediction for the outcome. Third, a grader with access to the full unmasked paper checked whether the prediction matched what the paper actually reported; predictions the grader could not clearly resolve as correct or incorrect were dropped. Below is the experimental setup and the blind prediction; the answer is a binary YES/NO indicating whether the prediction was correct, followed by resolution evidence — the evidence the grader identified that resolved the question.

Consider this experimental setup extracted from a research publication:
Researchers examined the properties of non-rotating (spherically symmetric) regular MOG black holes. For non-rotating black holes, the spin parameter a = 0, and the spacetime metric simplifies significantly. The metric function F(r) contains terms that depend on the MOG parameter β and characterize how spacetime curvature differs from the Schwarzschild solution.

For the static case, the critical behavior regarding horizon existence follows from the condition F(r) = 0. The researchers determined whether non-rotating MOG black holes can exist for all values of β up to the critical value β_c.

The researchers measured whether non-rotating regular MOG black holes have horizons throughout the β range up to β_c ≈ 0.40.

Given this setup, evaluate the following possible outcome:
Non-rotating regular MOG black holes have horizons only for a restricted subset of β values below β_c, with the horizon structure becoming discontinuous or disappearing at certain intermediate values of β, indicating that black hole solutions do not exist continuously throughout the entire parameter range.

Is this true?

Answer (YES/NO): NO